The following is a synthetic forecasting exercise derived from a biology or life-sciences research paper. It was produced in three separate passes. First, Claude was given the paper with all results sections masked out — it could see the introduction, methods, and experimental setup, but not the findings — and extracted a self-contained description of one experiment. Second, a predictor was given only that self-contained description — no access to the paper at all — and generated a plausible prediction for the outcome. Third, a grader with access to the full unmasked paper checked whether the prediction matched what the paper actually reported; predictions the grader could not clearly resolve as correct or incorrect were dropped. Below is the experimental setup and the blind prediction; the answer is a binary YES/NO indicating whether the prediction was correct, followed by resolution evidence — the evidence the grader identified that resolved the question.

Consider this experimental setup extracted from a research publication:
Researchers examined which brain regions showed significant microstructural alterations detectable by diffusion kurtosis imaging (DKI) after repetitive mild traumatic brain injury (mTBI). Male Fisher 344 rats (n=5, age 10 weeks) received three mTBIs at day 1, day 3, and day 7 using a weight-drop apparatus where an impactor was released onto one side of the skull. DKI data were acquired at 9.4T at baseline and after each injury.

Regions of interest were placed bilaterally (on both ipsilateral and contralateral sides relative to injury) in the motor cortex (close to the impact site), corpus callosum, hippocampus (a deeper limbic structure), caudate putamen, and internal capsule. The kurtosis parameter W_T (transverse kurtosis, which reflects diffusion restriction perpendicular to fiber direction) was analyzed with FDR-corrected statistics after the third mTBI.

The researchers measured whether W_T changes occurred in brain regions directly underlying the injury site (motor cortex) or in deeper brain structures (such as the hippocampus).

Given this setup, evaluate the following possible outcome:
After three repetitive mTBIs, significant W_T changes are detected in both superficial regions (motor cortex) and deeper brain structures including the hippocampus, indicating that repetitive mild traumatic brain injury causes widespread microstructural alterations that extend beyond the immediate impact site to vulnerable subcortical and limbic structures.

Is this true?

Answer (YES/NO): NO